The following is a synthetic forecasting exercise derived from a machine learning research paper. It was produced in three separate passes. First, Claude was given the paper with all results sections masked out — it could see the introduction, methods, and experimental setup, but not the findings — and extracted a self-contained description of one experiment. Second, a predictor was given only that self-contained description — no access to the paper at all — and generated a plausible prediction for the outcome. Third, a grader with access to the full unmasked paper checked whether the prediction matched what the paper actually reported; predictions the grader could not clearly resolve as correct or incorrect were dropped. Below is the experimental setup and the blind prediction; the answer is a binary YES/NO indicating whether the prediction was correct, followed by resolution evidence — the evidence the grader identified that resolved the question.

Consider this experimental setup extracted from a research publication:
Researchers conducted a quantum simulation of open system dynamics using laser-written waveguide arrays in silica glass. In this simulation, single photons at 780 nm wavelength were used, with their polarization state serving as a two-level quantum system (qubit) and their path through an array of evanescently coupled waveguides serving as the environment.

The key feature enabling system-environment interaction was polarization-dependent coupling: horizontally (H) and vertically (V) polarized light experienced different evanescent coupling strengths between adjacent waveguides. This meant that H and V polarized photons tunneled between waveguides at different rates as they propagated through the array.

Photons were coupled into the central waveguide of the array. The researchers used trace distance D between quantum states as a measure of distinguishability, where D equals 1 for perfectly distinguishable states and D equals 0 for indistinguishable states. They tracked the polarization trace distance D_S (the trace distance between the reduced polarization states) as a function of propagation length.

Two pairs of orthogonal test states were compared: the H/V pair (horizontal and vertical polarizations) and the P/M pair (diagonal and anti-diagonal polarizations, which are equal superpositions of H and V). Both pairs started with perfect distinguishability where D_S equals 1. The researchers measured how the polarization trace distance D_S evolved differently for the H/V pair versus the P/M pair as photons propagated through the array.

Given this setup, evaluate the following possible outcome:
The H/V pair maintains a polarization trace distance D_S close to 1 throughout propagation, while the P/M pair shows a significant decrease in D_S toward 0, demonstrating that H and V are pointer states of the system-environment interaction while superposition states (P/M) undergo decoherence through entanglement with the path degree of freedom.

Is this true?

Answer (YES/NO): YES